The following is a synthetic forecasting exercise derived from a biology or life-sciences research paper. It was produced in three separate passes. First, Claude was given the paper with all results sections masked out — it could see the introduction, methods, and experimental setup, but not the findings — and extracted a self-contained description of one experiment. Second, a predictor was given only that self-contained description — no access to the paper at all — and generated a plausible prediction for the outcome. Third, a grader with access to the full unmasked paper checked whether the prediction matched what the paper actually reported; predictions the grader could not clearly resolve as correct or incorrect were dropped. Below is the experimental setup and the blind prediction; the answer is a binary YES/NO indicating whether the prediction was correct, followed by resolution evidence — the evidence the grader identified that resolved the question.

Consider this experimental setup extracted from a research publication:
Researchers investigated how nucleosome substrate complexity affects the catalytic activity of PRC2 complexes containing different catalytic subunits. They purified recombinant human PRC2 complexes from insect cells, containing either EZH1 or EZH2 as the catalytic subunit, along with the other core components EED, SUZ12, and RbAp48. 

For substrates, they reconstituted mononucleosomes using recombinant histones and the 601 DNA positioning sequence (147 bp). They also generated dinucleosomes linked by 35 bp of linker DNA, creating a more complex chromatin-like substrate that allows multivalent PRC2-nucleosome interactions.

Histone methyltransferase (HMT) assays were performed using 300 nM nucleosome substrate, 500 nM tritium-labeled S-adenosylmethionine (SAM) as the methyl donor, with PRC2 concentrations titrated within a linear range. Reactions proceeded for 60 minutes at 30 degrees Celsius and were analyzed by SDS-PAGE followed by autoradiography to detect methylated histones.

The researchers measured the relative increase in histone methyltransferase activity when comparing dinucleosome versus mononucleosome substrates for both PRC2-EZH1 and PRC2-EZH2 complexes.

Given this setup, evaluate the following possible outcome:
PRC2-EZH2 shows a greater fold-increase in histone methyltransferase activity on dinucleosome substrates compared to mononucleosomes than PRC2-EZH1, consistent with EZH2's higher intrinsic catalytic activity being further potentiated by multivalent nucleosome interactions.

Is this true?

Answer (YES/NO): YES